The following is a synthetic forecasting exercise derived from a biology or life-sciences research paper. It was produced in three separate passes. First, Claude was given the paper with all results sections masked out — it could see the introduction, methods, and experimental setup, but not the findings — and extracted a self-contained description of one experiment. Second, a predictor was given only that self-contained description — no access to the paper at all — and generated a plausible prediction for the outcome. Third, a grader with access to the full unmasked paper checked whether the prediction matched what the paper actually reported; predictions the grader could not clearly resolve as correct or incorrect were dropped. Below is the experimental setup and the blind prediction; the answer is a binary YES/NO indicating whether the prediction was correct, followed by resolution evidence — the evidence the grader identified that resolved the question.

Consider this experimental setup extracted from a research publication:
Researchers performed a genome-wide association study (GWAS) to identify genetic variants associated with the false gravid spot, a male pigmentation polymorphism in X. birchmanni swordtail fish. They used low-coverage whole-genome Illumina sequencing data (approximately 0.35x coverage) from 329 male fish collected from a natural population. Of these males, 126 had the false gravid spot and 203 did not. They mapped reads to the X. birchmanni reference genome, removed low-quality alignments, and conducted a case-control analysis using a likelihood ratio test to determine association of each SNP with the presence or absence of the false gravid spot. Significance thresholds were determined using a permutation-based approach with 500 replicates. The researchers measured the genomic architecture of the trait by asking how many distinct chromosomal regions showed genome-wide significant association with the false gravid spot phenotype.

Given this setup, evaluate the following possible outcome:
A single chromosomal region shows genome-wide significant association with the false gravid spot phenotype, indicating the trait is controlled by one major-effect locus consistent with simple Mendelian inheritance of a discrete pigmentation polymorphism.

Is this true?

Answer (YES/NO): YES